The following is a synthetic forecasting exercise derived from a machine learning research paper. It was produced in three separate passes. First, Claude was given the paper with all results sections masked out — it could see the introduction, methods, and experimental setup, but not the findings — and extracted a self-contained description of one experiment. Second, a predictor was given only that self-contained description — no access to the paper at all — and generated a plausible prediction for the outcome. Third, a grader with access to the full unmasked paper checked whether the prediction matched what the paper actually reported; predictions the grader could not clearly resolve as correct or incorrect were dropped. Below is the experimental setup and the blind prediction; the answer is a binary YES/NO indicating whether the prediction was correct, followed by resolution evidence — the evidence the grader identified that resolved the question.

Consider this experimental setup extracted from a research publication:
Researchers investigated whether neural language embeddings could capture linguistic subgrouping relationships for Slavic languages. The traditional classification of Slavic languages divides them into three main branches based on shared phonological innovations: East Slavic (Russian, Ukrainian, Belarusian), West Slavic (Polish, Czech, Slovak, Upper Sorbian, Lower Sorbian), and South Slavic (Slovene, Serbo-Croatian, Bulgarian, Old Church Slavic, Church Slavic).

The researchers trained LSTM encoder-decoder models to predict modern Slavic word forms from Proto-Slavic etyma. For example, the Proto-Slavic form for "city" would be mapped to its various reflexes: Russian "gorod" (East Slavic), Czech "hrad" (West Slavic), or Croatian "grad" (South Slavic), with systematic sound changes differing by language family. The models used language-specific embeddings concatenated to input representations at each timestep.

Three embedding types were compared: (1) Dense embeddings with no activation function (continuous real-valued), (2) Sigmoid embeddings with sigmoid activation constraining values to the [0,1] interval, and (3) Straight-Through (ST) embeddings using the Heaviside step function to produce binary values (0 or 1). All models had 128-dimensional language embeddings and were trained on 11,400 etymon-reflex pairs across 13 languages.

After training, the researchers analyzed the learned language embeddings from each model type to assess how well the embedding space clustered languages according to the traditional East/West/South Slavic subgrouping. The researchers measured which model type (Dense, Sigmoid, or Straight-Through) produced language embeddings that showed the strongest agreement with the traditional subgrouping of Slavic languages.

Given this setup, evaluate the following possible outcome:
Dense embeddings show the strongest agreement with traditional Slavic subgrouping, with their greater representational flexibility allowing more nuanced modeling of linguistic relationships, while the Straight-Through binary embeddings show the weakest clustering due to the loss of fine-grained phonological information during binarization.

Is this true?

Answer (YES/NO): NO